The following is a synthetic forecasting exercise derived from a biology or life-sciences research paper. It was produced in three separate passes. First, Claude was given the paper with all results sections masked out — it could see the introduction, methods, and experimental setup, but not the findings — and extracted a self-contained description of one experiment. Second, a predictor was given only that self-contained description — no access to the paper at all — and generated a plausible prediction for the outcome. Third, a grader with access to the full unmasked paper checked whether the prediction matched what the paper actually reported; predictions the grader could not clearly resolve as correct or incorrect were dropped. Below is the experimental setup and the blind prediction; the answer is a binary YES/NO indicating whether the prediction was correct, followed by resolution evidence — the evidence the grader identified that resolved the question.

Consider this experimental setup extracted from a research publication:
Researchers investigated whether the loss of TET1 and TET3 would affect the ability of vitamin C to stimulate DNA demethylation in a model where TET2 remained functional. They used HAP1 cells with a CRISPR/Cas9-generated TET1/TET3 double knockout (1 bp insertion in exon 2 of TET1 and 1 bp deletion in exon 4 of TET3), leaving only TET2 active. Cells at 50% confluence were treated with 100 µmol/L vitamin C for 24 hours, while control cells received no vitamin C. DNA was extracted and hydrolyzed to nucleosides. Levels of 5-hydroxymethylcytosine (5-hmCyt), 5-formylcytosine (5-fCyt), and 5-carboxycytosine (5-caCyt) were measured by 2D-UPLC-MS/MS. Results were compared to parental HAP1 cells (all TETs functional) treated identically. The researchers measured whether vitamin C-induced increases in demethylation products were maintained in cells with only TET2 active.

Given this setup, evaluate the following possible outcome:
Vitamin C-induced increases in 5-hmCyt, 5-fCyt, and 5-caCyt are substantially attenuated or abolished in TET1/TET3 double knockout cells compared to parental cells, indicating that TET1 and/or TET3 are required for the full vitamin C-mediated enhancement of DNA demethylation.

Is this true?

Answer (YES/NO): NO